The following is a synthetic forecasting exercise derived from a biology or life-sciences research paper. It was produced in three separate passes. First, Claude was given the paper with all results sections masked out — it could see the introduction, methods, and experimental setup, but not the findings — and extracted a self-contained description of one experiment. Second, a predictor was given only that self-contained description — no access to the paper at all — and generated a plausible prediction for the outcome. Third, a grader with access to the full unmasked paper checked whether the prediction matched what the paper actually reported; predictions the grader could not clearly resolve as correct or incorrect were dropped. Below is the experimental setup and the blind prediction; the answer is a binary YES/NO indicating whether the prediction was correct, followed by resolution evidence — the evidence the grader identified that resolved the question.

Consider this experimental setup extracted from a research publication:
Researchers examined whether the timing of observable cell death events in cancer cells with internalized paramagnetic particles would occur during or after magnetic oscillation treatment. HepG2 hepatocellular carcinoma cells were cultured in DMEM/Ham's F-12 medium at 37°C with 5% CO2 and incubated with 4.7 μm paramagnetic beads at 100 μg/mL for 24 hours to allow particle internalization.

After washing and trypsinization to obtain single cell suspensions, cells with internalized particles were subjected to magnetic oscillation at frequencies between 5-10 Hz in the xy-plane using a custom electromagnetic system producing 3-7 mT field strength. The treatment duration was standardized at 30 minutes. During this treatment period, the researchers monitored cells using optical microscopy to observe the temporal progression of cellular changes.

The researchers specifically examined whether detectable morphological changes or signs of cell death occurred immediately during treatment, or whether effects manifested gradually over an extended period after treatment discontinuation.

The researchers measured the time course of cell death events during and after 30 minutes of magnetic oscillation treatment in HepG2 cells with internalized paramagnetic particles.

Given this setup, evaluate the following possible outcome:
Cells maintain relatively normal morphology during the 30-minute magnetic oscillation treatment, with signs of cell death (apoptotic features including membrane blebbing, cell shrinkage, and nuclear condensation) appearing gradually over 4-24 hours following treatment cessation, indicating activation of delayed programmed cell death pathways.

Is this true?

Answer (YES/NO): NO